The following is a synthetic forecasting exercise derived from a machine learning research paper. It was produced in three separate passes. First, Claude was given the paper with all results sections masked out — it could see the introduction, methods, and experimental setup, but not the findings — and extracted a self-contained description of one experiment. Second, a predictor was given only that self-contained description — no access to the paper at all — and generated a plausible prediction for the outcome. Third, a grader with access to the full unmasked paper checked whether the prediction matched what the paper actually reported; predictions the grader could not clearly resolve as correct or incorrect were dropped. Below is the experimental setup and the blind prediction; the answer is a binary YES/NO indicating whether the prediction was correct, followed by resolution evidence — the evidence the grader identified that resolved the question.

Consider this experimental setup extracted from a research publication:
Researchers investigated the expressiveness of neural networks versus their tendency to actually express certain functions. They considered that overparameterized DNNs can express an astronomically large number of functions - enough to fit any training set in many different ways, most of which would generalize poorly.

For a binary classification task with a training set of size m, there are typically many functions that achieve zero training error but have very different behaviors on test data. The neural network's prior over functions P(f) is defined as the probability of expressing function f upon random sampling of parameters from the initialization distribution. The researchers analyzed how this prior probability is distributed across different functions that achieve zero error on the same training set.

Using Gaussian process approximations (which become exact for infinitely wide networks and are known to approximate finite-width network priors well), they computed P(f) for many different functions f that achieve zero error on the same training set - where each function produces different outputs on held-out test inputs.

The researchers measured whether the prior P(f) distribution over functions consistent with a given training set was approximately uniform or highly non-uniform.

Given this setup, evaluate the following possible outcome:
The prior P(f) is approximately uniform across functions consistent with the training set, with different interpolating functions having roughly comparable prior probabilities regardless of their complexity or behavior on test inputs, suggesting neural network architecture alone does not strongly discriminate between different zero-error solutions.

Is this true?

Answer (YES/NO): NO